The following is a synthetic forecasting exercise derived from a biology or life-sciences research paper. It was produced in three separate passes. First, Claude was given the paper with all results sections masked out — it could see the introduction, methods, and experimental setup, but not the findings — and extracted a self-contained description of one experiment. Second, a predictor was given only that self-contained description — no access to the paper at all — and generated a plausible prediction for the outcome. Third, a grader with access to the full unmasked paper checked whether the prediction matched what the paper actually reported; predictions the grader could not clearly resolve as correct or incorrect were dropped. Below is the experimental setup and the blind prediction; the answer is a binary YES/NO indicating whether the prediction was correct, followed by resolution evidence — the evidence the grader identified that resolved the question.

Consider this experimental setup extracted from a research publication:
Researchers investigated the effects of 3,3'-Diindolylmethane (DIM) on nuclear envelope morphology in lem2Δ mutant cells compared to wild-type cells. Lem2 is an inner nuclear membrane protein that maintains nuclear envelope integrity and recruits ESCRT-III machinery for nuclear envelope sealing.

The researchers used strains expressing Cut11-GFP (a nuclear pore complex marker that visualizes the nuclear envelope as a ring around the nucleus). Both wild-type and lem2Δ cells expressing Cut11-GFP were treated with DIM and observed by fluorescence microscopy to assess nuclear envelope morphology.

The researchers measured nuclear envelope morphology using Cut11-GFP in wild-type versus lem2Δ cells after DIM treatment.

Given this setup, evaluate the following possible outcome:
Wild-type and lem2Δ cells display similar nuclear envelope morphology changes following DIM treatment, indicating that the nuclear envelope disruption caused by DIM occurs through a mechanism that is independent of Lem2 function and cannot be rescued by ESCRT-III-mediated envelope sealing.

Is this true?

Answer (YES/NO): NO